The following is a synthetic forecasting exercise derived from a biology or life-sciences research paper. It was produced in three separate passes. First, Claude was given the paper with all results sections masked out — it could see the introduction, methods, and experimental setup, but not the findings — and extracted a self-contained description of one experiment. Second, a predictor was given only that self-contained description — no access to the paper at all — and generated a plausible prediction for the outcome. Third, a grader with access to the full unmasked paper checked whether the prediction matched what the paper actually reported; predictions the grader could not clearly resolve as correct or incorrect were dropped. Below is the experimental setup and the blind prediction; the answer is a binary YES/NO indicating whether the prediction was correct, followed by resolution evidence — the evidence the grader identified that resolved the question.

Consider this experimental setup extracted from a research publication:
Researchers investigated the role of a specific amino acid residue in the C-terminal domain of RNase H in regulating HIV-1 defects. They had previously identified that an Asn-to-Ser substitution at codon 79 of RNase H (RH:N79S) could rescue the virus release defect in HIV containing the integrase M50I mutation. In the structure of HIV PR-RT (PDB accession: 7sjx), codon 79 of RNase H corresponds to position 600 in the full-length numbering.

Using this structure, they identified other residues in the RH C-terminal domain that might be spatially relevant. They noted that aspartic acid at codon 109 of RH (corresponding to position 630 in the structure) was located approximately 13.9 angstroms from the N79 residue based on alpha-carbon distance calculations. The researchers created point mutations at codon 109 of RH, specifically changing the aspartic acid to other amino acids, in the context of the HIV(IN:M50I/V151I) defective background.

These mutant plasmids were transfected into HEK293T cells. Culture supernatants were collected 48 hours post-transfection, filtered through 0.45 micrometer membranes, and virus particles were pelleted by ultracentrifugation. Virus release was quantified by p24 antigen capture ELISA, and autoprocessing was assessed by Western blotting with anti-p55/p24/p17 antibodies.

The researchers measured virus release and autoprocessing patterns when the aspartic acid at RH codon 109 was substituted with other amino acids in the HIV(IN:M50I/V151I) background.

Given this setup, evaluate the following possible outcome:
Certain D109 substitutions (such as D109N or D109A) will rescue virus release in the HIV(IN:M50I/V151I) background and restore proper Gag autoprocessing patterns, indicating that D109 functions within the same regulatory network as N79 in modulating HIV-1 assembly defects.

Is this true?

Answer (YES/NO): YES